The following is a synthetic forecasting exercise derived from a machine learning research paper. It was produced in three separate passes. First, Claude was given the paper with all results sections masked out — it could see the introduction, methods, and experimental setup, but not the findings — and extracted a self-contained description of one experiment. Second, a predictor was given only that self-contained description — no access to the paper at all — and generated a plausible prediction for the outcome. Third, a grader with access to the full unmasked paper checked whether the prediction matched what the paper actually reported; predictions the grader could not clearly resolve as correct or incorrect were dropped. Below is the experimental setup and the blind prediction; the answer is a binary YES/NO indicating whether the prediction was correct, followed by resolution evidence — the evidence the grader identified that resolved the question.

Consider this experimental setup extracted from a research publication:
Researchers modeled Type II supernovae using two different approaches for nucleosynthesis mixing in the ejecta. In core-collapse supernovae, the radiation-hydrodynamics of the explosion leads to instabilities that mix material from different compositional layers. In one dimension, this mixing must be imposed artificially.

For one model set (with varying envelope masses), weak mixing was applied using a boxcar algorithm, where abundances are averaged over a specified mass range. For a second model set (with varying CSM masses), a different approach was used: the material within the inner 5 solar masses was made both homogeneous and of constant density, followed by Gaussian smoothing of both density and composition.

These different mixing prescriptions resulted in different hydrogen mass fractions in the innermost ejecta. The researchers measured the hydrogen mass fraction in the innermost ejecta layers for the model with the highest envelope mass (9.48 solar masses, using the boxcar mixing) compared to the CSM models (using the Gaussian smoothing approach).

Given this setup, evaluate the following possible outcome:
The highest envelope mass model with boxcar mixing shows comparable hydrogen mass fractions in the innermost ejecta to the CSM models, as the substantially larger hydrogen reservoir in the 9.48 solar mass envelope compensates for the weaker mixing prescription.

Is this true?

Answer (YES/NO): NO